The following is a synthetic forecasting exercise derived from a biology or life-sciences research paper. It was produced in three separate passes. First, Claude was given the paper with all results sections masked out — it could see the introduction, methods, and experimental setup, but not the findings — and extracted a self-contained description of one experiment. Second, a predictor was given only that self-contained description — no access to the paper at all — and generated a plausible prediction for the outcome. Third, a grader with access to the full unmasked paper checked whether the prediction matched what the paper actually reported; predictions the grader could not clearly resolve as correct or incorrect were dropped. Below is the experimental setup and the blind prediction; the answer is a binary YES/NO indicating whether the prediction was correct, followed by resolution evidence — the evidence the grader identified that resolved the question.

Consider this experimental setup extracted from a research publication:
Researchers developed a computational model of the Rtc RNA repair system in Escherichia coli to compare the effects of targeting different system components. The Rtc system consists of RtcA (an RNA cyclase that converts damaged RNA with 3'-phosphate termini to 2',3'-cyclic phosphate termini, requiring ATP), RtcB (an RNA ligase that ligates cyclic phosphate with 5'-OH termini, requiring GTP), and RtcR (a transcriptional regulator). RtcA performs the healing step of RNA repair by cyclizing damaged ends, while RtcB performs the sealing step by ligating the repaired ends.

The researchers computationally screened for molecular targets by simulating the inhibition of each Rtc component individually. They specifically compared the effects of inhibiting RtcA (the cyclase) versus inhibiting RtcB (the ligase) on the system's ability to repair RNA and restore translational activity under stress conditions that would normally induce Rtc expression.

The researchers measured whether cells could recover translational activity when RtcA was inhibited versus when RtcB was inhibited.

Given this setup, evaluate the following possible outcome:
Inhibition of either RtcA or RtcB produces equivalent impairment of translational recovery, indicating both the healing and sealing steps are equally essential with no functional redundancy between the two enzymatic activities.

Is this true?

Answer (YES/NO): NO